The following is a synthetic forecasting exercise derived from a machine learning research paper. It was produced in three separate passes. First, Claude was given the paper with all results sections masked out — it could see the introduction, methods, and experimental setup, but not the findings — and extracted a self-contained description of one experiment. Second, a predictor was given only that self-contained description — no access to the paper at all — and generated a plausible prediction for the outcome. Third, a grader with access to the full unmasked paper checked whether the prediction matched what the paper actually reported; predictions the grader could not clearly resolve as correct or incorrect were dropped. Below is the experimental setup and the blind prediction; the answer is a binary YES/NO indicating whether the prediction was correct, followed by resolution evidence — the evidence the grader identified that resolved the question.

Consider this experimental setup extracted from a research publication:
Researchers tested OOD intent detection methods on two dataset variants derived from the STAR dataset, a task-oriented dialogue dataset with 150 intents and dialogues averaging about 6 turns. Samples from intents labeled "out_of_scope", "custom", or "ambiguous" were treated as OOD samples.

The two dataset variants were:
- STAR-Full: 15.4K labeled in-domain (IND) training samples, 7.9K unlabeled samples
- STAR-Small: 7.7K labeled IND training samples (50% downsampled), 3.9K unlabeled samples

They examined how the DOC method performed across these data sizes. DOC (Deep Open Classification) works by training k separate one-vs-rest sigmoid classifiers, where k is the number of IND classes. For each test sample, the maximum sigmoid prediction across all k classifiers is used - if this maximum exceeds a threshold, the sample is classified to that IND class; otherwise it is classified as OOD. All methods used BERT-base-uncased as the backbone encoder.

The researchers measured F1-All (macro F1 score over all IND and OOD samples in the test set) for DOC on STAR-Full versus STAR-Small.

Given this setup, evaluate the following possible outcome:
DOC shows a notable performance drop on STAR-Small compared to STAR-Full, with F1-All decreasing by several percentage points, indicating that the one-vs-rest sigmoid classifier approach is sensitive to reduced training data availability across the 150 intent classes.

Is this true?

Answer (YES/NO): YES